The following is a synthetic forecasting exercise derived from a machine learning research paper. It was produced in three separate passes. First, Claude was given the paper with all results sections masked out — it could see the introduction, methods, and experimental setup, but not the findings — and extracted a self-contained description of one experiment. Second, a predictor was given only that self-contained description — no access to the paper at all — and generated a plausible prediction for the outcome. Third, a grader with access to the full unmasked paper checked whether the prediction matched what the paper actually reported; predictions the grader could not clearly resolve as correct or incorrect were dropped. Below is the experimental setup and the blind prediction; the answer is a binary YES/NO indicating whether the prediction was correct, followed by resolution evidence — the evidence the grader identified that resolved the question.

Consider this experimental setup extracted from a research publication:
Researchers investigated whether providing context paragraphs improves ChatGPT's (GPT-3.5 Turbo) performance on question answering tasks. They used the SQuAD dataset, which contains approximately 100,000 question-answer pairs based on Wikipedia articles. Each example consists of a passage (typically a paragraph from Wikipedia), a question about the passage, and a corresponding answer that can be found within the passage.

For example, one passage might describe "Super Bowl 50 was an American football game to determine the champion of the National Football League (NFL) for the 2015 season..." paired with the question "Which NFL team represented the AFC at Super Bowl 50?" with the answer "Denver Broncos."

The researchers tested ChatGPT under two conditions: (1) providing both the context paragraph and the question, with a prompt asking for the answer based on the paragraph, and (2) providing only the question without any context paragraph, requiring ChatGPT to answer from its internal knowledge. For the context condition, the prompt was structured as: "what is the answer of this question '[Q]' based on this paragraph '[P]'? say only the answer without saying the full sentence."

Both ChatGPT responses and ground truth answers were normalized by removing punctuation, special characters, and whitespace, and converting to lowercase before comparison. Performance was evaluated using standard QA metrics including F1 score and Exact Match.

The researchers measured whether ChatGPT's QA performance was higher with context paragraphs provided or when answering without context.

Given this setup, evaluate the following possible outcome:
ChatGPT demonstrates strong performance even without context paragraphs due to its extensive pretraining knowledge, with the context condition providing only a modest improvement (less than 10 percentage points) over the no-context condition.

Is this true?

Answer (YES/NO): NO